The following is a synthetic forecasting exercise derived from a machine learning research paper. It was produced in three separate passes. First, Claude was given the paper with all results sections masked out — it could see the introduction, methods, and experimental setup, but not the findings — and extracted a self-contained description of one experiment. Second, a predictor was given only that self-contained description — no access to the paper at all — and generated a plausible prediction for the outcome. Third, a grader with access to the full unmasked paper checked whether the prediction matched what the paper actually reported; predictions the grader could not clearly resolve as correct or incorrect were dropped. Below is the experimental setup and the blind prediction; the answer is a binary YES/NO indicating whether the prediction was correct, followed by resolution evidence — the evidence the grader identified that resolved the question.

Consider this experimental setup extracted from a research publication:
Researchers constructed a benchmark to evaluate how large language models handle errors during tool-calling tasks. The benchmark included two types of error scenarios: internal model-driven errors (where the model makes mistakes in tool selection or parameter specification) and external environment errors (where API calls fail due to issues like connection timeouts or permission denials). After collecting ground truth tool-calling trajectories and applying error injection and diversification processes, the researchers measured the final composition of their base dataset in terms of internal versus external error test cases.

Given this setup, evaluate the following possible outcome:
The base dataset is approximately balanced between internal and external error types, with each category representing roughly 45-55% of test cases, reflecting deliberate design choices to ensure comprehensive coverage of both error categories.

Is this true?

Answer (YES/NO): NO